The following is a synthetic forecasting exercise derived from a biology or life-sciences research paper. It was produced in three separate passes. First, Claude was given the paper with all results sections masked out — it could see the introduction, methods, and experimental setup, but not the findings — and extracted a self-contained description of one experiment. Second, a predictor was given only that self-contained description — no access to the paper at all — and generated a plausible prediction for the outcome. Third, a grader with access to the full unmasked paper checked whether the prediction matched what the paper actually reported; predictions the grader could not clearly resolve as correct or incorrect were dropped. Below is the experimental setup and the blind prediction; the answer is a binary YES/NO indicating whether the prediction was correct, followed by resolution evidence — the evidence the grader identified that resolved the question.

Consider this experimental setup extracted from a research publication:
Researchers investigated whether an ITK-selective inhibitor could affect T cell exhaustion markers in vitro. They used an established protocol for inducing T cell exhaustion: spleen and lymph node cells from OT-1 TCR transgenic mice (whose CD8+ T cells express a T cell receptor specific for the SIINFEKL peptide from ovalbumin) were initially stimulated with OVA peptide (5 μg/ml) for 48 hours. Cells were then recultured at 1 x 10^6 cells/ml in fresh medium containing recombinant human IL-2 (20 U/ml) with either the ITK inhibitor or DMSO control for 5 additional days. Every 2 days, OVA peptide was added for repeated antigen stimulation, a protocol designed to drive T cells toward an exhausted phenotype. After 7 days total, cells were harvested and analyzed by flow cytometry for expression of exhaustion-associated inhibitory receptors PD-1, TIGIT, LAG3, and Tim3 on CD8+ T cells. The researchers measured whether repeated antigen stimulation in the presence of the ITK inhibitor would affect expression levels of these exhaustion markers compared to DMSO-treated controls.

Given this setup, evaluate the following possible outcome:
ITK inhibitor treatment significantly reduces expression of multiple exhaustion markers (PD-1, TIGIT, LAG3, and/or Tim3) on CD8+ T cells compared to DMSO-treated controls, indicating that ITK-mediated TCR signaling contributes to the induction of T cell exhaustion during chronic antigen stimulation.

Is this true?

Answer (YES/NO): YES